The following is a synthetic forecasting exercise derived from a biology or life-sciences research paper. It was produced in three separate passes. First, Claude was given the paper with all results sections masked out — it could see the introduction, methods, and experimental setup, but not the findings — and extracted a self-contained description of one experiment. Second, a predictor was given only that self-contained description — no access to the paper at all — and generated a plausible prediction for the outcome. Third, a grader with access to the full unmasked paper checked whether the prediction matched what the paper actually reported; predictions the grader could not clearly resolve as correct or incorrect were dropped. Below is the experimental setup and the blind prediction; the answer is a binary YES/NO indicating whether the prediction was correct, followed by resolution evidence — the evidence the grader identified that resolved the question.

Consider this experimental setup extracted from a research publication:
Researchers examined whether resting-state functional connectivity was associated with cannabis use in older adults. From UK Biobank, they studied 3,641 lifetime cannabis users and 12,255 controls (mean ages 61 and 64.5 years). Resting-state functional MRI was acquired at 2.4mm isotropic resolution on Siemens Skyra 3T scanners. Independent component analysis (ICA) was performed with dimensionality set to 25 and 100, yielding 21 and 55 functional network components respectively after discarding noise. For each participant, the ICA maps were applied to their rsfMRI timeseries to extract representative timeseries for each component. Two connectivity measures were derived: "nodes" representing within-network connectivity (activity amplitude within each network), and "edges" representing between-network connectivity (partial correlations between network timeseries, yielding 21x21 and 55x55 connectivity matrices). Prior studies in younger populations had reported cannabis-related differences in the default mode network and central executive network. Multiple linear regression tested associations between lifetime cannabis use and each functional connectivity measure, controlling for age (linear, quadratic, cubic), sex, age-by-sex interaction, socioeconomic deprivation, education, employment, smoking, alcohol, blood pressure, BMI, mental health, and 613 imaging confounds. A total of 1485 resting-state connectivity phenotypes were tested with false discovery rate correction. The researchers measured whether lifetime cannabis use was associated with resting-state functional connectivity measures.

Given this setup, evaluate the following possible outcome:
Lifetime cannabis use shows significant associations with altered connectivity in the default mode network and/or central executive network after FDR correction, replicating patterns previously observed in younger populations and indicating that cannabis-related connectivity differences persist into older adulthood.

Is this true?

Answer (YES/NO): NO